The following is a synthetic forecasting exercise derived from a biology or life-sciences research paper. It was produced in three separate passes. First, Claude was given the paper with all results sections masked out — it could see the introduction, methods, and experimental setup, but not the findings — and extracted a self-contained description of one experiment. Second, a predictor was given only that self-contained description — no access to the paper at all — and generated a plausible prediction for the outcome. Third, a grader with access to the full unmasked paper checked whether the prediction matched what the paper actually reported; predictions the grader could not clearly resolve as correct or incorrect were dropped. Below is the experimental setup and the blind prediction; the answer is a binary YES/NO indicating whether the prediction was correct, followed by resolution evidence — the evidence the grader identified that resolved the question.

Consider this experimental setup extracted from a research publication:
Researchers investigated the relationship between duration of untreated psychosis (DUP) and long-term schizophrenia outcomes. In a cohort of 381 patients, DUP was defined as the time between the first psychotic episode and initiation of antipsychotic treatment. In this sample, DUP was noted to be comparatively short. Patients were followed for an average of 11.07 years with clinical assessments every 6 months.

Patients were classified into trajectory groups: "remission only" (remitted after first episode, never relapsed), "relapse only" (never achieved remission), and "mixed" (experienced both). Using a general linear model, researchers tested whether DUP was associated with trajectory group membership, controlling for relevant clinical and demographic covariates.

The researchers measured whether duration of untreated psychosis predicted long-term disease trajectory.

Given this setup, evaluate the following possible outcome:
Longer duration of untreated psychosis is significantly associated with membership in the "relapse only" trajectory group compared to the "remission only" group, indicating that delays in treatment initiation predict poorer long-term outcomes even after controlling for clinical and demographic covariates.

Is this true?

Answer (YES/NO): NO